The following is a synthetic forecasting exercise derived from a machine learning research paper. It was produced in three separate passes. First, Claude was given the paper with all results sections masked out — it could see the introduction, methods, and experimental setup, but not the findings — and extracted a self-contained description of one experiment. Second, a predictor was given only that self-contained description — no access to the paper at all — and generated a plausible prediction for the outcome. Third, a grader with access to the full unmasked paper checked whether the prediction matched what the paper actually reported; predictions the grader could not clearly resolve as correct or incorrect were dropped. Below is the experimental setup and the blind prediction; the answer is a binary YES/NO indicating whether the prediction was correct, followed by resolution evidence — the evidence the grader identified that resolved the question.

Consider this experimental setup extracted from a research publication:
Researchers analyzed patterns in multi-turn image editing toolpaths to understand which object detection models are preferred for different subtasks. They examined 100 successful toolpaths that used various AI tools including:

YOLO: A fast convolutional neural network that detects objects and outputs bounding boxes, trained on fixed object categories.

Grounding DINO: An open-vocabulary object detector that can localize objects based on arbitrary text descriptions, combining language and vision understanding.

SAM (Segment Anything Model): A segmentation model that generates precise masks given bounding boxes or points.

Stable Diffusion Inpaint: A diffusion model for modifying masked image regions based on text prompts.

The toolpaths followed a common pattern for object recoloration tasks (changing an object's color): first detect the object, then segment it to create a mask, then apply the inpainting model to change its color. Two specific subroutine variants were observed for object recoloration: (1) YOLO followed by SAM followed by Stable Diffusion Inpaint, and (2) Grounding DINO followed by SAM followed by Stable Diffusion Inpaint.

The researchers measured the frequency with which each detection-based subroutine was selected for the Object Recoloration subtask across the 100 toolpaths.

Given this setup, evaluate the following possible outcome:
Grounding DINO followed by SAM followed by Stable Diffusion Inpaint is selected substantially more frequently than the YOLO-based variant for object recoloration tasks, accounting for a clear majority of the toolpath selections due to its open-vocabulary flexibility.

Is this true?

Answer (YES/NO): NO